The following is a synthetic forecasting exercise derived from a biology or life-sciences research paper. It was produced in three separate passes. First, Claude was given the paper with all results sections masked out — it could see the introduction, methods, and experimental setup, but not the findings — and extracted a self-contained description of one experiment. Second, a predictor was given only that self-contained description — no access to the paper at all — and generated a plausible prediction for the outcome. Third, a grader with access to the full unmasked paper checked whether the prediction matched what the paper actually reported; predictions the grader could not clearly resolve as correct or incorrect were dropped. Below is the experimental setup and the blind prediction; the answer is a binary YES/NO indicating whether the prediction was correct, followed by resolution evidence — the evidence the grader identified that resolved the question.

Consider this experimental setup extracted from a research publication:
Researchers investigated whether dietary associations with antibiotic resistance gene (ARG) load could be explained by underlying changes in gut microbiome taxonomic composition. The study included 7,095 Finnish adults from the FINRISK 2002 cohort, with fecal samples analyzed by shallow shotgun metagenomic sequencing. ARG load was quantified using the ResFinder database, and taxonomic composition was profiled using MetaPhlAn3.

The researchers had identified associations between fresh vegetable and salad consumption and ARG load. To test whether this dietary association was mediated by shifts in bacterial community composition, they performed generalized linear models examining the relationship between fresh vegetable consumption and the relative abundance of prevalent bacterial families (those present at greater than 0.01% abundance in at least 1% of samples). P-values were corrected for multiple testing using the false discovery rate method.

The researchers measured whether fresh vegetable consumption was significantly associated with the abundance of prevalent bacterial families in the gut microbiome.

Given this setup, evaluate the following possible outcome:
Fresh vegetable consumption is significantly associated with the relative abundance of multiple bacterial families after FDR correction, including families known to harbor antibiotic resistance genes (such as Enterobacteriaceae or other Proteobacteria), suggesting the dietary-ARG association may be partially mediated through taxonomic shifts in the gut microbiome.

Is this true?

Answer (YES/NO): NO